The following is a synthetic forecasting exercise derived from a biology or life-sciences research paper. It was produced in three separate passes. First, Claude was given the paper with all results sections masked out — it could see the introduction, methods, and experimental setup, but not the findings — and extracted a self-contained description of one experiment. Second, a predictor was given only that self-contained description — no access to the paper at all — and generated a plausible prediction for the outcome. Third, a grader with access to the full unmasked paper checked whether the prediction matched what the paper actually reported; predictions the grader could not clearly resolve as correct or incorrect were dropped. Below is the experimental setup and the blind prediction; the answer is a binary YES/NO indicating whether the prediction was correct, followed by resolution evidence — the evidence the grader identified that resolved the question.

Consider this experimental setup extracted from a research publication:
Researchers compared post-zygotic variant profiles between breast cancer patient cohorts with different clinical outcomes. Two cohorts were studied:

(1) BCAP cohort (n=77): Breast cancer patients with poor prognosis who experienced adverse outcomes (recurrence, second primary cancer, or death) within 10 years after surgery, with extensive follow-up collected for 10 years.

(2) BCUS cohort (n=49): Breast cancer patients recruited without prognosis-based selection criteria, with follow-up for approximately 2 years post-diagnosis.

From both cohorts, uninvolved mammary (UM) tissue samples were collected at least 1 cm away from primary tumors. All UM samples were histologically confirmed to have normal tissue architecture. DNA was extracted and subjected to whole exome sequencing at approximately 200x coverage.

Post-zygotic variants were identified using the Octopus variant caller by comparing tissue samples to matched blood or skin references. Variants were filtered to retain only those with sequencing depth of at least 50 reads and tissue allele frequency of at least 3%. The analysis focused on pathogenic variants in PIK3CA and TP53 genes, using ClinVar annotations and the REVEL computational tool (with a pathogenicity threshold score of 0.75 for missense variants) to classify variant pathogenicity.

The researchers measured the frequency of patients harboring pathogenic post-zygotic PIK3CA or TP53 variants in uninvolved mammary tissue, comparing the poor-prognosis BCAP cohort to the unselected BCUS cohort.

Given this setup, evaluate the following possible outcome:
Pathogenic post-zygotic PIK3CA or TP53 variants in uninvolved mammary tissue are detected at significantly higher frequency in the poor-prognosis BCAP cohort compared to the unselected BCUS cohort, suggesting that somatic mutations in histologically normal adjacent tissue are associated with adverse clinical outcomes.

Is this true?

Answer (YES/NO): YES